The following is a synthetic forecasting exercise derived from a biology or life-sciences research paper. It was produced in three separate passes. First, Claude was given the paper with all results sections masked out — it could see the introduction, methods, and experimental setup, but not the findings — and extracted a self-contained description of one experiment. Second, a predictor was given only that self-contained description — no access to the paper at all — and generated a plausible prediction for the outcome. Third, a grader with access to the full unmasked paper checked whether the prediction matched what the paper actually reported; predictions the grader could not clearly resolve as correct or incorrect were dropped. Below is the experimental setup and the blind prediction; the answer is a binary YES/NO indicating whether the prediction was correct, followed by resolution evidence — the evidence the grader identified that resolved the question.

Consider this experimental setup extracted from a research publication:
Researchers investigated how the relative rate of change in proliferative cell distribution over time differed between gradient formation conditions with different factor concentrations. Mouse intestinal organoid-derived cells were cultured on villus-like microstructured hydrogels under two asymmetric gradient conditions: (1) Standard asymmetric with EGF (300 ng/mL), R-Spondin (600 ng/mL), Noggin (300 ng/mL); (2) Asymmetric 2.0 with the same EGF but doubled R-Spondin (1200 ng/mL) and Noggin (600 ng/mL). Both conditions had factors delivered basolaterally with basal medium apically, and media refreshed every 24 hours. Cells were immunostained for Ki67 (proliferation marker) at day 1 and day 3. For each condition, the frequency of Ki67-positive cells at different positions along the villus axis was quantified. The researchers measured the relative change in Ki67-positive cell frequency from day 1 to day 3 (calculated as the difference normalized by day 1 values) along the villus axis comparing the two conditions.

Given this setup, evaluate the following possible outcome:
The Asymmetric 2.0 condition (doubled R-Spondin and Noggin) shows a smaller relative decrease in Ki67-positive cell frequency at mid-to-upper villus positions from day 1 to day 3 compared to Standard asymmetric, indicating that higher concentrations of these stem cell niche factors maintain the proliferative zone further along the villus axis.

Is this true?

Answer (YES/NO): YES